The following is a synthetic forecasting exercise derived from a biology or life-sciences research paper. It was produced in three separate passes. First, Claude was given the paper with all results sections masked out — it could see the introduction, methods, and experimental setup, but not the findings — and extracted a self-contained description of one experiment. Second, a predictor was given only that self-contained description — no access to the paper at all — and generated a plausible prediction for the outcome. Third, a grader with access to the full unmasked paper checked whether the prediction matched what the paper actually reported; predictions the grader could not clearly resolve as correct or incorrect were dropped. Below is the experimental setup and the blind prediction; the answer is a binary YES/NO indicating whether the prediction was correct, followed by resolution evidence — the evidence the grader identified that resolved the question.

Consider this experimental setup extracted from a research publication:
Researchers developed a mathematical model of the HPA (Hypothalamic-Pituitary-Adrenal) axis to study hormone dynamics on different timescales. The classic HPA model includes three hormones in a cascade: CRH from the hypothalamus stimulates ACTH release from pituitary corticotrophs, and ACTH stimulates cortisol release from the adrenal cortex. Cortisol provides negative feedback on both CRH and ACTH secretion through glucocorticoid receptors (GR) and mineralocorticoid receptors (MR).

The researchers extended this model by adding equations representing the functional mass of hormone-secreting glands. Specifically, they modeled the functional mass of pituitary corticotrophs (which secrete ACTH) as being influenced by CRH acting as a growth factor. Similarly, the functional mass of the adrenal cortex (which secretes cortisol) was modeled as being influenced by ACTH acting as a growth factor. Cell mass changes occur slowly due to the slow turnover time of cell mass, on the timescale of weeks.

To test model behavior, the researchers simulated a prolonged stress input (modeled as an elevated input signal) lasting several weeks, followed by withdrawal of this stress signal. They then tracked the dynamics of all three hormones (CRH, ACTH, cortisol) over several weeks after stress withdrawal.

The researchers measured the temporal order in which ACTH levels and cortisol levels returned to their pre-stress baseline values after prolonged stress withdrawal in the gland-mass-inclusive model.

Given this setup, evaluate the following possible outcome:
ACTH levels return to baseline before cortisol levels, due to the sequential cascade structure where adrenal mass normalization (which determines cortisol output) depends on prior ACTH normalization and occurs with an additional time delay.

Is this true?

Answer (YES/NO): NO